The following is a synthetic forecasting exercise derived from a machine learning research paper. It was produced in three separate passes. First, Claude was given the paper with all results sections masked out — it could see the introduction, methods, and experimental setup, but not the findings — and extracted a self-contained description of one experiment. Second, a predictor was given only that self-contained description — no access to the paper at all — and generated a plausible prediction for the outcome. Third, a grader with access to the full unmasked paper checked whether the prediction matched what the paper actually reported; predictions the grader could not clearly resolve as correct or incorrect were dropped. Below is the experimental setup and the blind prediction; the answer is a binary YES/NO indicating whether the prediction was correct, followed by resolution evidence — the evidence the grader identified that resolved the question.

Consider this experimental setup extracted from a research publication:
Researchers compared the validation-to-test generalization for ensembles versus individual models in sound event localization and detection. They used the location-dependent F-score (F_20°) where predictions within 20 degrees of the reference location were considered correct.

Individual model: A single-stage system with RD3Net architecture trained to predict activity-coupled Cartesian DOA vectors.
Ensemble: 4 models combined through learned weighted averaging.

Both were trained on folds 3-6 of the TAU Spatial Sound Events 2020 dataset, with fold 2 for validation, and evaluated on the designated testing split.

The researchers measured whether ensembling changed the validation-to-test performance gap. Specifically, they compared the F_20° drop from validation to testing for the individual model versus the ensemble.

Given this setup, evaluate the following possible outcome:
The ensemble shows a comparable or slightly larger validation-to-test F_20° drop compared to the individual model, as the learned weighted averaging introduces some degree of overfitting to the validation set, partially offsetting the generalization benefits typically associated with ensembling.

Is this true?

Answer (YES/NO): YES